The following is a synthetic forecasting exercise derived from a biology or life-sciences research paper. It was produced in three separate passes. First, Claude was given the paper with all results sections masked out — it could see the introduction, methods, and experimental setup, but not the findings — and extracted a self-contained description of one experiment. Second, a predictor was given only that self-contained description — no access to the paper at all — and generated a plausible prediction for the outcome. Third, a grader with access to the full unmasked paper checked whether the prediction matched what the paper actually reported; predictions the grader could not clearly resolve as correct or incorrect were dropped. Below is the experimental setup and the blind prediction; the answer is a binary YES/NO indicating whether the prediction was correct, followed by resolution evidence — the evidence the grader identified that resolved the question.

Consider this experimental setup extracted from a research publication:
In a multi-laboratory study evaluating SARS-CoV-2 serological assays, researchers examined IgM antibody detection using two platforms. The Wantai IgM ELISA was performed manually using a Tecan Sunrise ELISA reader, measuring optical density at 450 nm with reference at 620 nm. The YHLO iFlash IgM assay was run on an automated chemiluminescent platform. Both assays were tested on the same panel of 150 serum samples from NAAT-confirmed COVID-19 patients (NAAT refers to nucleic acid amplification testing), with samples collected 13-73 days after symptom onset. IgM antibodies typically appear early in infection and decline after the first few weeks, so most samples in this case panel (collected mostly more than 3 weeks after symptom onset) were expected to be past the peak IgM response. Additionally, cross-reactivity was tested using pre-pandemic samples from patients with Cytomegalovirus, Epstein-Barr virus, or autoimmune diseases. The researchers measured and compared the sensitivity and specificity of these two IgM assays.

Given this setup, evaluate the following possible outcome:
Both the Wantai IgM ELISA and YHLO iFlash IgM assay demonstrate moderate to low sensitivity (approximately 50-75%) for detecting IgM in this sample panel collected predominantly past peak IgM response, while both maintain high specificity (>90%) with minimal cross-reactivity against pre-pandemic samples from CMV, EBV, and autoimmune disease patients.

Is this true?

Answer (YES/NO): NO